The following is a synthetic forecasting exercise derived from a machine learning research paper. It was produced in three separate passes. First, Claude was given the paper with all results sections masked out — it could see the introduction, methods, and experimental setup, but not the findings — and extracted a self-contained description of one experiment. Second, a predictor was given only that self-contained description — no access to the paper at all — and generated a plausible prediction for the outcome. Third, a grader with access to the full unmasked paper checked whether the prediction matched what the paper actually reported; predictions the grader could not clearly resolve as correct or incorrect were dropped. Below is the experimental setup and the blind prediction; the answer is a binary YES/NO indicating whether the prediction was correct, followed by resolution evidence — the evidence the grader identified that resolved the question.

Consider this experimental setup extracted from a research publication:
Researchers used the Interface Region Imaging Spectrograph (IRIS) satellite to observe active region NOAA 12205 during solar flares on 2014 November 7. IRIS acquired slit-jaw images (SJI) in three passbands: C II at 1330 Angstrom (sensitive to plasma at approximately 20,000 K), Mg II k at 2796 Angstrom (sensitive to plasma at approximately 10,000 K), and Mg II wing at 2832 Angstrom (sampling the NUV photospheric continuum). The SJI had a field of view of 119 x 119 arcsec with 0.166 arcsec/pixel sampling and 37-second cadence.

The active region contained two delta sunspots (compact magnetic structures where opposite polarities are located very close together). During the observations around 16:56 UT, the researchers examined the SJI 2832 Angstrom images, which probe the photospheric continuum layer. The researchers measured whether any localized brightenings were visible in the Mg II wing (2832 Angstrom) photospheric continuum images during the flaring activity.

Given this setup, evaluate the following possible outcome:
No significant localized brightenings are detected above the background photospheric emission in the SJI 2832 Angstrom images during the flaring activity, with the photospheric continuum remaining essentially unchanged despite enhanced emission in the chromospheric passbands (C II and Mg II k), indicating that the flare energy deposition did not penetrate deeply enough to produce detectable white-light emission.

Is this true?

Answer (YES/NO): NO